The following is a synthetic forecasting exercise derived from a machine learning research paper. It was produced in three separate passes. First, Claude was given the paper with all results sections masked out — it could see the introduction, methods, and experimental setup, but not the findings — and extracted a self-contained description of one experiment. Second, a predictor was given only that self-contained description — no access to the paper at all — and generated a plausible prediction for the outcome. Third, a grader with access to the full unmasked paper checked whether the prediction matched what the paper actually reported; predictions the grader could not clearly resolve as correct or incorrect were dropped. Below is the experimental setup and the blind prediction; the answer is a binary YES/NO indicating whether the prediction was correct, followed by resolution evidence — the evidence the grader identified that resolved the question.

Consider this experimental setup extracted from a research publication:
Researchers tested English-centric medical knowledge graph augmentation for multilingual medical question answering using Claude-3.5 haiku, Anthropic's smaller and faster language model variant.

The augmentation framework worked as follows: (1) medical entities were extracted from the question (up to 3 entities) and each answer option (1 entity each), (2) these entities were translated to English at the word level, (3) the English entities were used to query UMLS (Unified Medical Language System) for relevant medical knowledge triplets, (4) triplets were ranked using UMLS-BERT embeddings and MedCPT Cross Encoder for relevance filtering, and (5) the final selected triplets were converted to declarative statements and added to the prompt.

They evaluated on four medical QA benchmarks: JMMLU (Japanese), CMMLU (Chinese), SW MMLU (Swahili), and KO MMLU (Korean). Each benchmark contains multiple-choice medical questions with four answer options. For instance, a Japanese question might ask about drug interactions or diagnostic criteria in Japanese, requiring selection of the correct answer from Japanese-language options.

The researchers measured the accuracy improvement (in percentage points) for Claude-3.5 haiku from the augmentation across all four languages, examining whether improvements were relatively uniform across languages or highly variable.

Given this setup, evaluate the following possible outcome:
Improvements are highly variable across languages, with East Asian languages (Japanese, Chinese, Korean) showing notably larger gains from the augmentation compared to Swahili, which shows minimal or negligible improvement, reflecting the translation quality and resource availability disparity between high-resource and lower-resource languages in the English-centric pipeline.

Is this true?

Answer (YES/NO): NO